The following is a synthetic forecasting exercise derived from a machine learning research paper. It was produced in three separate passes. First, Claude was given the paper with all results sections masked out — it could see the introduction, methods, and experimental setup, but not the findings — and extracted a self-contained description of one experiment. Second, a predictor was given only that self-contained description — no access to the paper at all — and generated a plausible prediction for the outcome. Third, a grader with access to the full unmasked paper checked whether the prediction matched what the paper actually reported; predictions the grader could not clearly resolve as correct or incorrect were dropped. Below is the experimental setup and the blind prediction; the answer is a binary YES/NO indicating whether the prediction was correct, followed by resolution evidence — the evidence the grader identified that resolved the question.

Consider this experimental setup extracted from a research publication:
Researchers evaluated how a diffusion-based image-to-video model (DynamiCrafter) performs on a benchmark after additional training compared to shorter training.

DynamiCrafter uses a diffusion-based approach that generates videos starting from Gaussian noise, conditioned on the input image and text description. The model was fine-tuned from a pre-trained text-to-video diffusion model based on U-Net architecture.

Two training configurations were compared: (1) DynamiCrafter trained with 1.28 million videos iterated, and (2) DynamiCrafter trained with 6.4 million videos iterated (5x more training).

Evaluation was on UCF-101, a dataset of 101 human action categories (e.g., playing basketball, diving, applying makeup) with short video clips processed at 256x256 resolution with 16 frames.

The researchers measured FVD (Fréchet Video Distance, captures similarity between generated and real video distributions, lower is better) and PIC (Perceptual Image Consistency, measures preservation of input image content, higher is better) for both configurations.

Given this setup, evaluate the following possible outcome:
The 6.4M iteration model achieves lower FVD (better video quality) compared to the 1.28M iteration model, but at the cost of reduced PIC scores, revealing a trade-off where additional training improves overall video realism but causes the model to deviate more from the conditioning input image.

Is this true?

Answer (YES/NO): YES